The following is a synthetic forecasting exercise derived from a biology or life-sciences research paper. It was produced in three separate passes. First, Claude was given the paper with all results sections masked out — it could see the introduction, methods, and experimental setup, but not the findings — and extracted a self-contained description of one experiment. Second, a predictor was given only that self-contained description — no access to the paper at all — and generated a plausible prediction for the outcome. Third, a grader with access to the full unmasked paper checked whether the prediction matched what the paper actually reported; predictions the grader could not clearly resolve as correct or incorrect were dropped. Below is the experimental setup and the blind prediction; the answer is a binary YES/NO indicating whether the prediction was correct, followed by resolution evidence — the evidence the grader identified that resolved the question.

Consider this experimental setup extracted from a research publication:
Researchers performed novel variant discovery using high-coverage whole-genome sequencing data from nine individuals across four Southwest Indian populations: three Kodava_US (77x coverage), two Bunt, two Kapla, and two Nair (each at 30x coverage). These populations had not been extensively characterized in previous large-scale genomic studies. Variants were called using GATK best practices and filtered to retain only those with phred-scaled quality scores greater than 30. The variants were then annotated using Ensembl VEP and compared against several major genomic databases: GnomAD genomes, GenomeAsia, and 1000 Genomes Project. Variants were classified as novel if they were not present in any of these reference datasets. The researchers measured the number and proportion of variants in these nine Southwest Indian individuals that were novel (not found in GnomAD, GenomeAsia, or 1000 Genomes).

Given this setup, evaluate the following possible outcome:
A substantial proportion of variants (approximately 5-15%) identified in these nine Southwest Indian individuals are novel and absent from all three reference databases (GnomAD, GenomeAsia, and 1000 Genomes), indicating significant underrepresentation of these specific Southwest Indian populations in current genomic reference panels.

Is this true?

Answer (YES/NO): NO